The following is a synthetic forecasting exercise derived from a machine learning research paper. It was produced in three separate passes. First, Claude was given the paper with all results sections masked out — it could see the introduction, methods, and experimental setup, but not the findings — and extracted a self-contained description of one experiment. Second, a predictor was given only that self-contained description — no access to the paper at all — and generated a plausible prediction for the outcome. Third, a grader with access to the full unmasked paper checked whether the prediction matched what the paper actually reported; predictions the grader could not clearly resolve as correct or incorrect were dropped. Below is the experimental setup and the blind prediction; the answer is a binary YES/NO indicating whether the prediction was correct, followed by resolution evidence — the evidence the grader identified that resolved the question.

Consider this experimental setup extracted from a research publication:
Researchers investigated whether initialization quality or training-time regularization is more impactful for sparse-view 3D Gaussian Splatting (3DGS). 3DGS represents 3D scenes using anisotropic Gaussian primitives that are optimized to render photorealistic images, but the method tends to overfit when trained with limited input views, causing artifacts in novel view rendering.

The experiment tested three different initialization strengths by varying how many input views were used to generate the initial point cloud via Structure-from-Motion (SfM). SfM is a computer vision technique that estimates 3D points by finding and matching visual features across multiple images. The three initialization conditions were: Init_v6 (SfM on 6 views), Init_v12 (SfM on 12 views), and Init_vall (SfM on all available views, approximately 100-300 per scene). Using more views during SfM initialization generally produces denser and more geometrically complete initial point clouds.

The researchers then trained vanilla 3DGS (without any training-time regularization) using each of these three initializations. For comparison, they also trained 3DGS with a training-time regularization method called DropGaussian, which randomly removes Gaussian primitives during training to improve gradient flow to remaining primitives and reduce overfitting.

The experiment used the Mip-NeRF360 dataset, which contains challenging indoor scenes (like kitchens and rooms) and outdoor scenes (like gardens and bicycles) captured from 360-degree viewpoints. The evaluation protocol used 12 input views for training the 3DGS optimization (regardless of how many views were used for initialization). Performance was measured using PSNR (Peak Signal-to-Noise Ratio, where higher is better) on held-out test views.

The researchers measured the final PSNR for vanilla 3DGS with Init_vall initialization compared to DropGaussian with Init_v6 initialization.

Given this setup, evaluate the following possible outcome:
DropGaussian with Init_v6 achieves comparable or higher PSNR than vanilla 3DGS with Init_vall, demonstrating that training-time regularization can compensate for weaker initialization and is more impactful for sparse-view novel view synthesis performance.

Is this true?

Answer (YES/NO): NO